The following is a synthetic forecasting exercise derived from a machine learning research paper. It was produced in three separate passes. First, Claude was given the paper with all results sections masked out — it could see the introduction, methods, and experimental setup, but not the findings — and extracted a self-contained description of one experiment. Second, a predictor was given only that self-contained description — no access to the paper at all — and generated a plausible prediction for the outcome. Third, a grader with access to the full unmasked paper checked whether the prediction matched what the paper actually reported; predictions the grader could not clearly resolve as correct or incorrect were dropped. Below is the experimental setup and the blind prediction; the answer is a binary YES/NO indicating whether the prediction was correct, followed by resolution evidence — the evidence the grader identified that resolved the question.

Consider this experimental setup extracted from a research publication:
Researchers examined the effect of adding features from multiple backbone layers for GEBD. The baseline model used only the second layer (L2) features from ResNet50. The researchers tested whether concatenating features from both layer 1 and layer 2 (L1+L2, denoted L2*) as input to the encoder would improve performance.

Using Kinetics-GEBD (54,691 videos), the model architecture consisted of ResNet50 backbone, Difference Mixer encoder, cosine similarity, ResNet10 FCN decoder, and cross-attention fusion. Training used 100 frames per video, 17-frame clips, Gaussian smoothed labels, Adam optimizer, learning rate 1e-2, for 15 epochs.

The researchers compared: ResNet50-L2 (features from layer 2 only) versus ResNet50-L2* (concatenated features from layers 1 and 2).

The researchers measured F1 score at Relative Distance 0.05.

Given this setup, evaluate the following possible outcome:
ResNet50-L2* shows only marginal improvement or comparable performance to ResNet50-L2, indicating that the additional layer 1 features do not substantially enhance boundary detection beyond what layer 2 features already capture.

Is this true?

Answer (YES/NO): NO